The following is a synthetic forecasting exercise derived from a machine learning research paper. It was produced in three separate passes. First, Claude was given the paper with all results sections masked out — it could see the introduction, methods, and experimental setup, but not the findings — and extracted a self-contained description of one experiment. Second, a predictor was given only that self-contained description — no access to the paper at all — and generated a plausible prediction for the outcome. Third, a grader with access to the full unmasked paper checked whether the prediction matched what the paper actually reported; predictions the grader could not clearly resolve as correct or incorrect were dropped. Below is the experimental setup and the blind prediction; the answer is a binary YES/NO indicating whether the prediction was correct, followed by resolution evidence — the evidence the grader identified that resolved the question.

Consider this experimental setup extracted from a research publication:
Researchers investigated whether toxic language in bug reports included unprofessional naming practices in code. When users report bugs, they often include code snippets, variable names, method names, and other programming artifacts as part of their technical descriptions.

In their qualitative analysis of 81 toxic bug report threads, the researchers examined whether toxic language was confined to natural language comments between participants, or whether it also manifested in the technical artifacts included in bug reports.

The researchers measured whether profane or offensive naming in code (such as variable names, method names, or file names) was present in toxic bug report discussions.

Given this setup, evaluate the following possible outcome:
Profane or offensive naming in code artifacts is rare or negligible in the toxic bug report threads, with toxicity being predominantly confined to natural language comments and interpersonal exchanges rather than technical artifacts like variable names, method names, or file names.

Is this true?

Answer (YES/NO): YES